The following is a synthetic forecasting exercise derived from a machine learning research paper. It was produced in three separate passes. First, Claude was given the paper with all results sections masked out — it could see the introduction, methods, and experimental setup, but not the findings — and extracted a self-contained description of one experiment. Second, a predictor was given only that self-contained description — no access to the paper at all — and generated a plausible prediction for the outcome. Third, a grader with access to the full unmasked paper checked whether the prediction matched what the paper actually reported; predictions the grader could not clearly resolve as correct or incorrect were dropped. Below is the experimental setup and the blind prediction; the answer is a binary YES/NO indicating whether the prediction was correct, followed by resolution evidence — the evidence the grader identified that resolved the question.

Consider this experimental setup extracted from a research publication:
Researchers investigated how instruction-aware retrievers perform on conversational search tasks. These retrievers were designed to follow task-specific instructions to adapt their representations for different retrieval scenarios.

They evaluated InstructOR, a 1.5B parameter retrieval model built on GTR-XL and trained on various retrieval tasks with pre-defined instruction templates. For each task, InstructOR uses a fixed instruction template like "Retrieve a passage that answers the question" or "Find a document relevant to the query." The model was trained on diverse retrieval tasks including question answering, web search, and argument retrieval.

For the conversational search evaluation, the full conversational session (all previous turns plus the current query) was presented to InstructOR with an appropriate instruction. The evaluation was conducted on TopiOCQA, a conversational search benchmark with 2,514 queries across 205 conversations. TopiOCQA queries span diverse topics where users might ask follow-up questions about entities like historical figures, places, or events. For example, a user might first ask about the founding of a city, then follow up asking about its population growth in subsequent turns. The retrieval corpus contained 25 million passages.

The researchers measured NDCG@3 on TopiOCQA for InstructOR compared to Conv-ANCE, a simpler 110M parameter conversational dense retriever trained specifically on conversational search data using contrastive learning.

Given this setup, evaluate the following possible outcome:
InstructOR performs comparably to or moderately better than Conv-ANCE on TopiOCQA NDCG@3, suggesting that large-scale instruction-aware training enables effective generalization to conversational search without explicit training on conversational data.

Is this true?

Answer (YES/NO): NO